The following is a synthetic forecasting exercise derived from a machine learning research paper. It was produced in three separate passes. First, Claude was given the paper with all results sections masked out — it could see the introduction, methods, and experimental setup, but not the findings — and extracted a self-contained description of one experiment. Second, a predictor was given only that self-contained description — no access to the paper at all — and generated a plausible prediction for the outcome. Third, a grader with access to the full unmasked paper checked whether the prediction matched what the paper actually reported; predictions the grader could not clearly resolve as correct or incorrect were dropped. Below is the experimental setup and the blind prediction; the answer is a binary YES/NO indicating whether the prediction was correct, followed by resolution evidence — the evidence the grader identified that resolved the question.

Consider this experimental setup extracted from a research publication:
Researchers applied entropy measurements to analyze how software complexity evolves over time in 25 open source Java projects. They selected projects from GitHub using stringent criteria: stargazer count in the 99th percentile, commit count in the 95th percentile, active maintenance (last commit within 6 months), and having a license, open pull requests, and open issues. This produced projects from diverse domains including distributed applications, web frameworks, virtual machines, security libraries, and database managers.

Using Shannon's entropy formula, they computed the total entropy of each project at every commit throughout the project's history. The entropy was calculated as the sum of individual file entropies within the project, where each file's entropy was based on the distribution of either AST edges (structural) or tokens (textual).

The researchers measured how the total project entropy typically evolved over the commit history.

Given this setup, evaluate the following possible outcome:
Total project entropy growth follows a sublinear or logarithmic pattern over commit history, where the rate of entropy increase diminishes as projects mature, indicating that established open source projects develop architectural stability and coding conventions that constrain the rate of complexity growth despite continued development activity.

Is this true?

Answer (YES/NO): NO